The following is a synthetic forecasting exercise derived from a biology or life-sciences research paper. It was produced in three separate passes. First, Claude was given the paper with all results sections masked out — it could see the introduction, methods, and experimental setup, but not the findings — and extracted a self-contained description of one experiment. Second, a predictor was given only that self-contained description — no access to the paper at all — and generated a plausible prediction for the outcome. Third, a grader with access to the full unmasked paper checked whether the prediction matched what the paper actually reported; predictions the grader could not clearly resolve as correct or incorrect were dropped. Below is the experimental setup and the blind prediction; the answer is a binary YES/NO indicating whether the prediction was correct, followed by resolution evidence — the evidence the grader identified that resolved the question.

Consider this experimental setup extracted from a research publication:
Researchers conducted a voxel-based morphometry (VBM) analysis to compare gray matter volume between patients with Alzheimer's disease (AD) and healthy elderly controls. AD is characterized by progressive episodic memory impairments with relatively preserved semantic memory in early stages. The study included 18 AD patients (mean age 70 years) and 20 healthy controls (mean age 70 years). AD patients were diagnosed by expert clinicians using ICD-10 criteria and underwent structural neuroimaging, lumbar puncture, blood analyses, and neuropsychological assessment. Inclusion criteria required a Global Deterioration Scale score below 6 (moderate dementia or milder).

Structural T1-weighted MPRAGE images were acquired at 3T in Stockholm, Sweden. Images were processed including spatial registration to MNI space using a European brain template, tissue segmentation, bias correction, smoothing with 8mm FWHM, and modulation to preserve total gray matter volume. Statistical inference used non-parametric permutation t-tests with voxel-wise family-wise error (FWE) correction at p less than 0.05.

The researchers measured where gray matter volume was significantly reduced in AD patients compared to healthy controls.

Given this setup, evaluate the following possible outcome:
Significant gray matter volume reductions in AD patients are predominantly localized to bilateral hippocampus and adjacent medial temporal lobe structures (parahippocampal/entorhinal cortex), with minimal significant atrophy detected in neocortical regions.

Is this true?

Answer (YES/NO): NO